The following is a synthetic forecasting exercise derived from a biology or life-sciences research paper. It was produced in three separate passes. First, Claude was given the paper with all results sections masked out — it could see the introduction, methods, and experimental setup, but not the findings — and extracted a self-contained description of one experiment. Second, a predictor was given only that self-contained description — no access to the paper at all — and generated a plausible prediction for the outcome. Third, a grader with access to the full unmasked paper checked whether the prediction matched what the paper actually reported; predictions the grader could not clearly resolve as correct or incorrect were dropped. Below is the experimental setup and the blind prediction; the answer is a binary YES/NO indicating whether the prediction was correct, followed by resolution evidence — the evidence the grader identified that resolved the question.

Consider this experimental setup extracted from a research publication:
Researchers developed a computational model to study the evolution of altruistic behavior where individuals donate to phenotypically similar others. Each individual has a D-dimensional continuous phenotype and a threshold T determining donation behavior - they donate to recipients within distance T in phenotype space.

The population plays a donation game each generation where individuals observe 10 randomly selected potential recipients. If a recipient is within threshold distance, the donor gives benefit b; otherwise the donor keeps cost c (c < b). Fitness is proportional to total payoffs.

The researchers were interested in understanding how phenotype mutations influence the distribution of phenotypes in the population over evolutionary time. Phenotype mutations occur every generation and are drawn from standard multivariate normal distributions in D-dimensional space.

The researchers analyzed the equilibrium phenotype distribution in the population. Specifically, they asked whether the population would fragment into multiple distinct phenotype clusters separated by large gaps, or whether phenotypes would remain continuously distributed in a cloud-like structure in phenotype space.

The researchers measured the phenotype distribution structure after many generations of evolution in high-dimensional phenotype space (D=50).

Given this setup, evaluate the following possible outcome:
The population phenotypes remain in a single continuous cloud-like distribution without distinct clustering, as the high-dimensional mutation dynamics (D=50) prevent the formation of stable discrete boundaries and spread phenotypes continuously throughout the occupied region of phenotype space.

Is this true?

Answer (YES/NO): YES